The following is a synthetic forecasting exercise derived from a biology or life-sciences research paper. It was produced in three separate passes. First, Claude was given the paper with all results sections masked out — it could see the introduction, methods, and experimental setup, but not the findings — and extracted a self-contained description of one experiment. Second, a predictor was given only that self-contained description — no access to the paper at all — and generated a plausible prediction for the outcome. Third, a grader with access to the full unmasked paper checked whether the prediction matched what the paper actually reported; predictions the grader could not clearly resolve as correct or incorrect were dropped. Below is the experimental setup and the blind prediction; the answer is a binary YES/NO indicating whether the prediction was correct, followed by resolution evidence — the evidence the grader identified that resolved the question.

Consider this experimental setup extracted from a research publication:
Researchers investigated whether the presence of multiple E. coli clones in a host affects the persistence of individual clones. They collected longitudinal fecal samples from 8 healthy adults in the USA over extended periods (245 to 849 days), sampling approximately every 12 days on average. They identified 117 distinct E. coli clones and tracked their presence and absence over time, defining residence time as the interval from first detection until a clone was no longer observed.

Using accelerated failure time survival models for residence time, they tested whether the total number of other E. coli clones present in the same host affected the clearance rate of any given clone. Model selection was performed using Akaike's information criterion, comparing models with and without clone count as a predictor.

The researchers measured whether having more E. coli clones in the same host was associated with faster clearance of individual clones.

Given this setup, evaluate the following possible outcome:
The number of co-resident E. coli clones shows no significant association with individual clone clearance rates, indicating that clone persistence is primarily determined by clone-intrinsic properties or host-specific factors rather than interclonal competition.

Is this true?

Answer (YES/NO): NO